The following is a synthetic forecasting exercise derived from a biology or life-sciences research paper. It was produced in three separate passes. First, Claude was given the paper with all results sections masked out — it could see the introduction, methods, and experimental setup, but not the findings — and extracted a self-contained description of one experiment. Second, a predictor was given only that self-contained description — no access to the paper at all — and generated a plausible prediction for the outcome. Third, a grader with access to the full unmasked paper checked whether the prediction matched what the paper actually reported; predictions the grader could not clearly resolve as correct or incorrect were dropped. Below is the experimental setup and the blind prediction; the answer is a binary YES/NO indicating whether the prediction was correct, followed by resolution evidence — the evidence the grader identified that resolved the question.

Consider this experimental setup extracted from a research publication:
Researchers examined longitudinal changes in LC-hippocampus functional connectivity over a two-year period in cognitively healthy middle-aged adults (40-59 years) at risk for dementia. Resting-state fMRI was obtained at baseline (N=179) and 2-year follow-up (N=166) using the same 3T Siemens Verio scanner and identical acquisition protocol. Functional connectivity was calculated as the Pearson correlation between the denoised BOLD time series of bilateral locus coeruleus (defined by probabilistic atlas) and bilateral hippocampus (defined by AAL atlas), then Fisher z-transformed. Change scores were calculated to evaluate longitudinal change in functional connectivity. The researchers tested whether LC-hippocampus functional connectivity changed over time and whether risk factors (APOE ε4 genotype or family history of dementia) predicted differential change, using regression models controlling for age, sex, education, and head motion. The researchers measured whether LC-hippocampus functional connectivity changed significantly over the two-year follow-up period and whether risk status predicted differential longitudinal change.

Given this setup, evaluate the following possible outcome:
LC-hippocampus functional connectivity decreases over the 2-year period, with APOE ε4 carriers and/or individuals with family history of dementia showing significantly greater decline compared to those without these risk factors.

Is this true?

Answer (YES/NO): NO